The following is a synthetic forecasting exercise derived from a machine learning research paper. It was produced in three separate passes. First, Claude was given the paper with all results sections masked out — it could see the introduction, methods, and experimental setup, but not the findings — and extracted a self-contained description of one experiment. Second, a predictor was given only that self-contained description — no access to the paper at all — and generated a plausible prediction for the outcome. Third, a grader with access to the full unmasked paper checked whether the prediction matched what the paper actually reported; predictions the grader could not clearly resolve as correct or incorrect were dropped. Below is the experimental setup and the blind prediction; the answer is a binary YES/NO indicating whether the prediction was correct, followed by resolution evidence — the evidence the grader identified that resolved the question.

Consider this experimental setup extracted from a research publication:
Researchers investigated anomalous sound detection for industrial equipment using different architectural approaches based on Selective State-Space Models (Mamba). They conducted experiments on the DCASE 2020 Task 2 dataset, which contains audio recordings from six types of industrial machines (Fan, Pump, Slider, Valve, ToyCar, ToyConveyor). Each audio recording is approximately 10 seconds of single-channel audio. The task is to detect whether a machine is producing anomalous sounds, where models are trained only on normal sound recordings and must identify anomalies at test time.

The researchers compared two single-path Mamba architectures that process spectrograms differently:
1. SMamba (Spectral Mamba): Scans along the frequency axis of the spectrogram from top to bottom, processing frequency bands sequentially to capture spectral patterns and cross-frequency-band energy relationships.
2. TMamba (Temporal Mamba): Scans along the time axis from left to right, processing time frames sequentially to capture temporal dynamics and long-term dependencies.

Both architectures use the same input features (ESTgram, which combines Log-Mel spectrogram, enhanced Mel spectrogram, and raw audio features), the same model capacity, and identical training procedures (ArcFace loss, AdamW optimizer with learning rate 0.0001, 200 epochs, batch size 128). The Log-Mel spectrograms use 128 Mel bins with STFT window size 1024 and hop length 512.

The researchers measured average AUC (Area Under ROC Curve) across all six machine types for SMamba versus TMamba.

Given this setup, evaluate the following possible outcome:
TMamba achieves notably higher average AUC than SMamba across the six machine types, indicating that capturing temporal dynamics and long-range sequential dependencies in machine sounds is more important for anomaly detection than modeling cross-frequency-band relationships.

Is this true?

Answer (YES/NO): NO